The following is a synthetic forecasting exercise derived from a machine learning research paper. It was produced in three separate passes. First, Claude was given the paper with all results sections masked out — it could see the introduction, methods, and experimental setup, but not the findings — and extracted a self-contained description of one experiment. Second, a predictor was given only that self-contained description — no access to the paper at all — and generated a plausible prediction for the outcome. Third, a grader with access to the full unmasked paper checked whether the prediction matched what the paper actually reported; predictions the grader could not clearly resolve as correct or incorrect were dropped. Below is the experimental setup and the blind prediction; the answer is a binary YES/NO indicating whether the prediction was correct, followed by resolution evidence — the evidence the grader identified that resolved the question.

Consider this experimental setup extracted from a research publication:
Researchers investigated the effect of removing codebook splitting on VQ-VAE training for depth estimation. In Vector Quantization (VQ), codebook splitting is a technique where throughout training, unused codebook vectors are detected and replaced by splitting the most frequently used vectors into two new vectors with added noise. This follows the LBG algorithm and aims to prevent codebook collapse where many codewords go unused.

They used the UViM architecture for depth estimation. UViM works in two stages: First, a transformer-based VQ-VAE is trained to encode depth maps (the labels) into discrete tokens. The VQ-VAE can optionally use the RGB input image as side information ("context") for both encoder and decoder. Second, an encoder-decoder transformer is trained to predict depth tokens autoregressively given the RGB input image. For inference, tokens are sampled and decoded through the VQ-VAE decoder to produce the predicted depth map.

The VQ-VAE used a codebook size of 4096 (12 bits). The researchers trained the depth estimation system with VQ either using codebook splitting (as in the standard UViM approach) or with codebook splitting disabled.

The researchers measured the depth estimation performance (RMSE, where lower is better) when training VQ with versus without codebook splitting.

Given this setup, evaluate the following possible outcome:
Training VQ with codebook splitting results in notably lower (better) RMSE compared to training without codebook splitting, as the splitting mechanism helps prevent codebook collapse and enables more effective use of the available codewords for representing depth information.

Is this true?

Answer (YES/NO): YES